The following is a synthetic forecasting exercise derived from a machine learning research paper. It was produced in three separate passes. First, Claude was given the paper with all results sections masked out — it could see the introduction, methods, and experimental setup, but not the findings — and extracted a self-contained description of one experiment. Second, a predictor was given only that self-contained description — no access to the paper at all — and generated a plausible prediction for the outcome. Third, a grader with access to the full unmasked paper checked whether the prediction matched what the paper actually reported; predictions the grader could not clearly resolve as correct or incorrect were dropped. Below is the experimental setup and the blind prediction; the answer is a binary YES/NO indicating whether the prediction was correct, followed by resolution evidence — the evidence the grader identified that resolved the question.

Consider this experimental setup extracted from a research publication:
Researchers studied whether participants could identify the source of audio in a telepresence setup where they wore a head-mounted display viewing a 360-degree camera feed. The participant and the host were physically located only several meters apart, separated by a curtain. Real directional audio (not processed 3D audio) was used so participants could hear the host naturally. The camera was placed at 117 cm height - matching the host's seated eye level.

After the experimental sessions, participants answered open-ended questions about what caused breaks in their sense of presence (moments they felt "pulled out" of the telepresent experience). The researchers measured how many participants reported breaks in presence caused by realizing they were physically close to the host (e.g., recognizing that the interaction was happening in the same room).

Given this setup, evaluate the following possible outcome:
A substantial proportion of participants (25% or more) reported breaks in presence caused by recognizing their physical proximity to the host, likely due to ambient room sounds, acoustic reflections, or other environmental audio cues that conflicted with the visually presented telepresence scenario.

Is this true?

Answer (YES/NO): NO